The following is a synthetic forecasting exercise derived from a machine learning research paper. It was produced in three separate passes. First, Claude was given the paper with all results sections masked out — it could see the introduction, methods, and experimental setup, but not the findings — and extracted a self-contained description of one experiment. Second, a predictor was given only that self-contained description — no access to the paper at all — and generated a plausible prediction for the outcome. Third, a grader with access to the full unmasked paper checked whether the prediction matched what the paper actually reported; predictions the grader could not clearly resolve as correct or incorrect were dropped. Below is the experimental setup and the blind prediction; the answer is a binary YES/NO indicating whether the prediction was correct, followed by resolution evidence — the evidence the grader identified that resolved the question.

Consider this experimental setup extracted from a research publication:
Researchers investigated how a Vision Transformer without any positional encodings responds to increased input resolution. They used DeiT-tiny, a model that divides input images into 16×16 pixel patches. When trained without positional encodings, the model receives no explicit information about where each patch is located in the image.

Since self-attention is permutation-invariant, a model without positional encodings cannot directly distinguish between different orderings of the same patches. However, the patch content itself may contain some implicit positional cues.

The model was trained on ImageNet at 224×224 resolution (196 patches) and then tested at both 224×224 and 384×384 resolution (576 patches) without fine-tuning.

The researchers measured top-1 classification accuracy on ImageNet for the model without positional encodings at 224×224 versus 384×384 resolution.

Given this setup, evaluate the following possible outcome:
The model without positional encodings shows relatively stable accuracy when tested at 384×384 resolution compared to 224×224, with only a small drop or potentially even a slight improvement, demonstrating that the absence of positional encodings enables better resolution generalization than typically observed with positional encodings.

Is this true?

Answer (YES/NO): YES